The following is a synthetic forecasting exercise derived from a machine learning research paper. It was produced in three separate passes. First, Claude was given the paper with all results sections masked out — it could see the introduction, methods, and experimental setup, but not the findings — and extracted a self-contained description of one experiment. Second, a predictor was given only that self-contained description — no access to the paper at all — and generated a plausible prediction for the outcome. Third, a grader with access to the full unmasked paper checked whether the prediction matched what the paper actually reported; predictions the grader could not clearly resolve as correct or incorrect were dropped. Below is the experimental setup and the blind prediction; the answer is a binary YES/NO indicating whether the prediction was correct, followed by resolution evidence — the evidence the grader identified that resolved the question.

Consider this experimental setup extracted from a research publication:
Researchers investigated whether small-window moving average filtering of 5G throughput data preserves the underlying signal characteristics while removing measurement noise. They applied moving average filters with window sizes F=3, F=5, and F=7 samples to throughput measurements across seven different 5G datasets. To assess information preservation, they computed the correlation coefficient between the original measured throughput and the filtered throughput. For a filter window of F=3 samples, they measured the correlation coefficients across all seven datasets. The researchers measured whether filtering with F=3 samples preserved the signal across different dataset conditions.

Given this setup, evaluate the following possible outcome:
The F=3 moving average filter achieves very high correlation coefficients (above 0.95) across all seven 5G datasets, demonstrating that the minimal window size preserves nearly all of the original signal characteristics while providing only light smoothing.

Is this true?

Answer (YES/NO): NO